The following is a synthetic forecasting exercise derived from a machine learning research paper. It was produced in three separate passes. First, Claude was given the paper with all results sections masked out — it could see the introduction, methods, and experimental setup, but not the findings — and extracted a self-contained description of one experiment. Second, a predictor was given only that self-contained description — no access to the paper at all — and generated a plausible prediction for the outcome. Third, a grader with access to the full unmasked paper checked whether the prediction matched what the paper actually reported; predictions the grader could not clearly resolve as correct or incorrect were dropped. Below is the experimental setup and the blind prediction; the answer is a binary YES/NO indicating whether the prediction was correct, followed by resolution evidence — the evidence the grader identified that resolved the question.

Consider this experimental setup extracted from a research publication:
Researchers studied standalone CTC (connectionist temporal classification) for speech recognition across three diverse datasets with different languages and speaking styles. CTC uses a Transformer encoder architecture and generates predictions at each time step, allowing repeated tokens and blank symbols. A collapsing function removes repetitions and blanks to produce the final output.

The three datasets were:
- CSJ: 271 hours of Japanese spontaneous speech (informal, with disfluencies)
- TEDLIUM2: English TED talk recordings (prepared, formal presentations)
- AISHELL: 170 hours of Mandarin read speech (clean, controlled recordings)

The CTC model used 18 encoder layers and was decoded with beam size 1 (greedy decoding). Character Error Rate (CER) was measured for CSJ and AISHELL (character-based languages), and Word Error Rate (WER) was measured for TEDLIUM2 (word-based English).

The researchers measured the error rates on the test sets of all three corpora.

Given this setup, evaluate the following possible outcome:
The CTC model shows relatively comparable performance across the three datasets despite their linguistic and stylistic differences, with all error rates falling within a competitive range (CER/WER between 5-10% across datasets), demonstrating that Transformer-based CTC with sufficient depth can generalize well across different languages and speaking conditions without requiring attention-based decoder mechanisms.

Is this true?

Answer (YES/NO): NO